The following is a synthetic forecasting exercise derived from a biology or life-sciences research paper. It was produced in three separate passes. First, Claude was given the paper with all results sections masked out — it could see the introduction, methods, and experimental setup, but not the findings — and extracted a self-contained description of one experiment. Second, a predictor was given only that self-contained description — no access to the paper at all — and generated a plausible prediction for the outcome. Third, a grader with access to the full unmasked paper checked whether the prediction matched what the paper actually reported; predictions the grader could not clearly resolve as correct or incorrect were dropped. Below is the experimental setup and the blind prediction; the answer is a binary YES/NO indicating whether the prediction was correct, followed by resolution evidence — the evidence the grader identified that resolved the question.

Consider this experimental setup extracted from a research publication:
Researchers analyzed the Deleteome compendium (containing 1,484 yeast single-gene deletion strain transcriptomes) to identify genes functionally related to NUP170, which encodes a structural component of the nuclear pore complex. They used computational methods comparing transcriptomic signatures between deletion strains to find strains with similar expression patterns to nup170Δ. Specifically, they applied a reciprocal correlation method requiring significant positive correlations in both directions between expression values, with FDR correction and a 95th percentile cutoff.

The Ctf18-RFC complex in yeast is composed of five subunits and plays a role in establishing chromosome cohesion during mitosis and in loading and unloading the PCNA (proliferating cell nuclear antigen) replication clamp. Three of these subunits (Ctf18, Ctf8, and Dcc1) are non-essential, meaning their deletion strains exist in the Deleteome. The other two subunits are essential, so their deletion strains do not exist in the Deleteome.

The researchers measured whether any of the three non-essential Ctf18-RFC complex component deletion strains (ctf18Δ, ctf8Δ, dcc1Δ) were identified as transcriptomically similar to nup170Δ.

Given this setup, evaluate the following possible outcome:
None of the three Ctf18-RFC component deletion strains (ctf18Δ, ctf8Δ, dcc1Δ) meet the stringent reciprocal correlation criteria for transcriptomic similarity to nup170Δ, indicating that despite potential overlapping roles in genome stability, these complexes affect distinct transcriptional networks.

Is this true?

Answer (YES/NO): NO